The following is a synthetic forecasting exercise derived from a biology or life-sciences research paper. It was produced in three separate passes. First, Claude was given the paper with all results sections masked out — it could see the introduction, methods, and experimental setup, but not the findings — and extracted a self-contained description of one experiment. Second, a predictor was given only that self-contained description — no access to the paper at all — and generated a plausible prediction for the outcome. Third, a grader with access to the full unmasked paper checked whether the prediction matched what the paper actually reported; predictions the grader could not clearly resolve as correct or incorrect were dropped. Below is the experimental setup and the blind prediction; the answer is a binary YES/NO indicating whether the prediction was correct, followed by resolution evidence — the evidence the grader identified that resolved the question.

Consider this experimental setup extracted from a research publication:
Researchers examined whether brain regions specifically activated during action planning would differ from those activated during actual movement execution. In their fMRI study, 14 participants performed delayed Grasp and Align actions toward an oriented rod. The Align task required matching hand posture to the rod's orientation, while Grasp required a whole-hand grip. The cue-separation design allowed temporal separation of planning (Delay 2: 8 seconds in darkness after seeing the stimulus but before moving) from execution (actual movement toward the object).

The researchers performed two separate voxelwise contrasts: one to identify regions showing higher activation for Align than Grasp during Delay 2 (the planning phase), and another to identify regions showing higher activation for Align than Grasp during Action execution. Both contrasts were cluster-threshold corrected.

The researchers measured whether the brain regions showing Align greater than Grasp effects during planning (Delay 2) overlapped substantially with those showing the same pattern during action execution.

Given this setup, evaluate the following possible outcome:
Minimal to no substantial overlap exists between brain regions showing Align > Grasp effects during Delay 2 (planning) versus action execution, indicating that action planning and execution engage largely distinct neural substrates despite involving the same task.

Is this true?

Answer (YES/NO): YES